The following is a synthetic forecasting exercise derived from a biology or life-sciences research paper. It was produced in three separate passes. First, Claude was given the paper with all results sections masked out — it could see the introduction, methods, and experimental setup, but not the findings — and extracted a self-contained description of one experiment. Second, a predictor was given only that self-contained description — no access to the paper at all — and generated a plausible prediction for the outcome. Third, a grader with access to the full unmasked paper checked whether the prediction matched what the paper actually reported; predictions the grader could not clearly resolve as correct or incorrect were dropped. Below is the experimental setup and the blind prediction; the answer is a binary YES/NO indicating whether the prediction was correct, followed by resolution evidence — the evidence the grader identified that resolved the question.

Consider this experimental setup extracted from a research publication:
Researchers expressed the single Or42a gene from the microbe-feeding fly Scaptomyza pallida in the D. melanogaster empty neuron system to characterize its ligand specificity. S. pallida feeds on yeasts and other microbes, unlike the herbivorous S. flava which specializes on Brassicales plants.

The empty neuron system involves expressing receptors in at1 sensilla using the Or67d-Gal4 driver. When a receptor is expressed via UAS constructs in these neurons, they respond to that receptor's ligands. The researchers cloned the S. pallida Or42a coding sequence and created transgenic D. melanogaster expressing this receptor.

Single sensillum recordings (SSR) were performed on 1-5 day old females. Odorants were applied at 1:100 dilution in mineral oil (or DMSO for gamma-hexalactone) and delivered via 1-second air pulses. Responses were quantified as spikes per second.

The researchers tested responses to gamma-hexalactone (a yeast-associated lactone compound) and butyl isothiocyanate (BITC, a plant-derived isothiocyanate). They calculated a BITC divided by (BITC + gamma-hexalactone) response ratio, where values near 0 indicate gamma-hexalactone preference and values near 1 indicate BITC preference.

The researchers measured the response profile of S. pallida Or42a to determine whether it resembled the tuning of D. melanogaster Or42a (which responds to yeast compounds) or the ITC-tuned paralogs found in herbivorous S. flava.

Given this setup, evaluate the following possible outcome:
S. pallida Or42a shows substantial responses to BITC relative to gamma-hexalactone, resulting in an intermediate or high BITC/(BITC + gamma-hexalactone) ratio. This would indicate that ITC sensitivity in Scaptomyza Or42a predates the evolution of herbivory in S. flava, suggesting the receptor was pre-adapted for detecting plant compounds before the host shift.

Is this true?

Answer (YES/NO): NO